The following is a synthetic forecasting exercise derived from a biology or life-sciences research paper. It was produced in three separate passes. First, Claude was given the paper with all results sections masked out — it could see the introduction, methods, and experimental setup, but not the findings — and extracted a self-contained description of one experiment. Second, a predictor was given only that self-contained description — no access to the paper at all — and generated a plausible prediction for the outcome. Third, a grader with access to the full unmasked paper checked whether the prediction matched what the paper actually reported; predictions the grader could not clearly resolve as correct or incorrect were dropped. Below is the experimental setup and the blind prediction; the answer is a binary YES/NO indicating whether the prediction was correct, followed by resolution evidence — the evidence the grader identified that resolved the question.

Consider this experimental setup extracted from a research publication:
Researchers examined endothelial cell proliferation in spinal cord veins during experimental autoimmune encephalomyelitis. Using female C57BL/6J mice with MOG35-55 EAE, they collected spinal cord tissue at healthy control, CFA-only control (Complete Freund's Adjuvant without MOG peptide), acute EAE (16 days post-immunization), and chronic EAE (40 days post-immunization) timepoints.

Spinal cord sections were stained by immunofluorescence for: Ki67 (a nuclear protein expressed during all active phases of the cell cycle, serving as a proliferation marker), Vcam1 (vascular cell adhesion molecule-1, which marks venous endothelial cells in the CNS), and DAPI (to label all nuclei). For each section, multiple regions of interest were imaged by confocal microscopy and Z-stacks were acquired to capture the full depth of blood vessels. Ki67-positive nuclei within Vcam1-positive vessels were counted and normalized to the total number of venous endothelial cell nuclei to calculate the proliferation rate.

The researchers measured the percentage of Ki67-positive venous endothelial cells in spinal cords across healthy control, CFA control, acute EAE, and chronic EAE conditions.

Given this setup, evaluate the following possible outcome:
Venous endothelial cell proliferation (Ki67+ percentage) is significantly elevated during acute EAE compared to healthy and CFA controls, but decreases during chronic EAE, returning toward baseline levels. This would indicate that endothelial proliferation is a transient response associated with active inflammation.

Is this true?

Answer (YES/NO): NO